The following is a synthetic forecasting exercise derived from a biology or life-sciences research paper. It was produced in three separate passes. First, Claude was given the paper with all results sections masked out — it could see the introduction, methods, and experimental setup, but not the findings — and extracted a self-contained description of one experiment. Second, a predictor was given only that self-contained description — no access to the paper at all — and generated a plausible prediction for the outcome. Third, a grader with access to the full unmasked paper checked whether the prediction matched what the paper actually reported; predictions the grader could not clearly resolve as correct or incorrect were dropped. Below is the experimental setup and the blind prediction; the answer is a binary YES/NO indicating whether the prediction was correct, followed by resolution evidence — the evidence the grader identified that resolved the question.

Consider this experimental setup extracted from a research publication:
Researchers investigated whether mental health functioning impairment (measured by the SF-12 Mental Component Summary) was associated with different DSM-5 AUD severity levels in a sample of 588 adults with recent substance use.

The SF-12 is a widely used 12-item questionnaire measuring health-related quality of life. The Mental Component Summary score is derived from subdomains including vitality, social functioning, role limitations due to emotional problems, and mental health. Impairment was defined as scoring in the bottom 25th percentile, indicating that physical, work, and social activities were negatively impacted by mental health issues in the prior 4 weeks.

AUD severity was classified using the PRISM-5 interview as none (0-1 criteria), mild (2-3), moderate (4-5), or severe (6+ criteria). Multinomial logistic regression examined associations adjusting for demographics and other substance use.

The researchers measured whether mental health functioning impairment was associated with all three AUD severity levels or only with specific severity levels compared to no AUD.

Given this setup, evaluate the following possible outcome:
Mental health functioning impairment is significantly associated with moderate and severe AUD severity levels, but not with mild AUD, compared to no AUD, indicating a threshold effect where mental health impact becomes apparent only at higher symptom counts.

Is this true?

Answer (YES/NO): NO